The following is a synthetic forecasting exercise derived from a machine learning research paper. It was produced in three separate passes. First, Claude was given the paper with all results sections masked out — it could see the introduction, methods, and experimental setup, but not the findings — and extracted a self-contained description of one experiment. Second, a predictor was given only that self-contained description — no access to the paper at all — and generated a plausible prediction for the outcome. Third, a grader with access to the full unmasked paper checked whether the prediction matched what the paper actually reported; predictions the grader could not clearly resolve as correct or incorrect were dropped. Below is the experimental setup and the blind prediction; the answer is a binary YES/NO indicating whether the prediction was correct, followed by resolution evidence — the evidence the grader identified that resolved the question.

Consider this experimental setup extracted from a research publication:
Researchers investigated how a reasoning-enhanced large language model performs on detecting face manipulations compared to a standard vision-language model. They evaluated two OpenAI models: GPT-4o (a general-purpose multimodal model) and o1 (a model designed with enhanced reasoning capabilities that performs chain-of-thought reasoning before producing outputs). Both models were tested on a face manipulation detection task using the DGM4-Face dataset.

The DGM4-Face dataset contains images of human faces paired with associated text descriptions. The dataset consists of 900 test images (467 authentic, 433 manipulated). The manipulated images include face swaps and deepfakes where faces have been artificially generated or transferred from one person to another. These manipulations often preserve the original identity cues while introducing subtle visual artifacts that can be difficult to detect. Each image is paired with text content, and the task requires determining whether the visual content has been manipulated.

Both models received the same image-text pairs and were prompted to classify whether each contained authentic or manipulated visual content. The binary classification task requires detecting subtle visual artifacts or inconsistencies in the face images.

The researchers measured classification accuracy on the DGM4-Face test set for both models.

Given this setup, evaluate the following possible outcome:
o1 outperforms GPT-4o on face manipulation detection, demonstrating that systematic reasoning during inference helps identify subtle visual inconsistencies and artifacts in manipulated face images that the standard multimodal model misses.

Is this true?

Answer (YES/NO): NO